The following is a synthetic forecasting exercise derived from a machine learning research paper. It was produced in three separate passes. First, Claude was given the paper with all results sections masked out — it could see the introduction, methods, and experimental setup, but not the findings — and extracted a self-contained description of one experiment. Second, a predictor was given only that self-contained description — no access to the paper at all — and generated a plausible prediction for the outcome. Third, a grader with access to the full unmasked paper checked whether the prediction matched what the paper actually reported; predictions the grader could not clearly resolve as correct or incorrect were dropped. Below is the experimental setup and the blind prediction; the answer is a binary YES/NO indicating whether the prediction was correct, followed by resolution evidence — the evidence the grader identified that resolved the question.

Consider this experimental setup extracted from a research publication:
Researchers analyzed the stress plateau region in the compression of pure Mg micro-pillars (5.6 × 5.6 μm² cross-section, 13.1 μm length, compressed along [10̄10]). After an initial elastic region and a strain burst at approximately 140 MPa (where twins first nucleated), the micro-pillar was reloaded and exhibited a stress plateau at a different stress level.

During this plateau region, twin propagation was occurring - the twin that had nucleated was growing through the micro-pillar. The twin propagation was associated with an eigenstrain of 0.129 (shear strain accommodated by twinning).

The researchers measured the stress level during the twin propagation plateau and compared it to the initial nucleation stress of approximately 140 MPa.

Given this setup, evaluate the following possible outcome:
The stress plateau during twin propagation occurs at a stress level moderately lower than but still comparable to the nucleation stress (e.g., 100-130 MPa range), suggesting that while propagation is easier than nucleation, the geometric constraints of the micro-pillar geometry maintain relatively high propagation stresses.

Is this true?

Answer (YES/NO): NO